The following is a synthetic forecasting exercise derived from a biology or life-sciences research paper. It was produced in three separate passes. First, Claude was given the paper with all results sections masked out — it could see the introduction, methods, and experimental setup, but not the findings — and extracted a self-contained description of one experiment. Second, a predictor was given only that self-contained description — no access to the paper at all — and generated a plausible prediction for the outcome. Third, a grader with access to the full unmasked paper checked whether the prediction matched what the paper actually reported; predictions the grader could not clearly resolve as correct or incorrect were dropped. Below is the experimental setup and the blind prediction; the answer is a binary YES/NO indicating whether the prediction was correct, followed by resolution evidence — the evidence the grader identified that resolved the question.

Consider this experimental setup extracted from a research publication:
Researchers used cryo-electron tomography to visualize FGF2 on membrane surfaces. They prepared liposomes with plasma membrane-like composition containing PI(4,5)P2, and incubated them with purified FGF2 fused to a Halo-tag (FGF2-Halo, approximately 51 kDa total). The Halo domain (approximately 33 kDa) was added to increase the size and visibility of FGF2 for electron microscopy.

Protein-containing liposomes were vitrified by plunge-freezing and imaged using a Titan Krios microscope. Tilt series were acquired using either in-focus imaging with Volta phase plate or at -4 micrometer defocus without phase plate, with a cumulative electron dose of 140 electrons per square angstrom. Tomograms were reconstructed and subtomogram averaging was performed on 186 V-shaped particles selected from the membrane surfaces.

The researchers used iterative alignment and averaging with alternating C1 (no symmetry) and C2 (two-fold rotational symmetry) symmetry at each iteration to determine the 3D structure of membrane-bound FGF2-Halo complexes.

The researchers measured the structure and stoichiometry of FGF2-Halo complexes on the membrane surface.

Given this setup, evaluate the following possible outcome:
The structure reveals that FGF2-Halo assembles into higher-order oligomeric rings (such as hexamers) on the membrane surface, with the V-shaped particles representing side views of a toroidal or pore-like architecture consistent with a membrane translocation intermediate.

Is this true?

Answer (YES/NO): NO